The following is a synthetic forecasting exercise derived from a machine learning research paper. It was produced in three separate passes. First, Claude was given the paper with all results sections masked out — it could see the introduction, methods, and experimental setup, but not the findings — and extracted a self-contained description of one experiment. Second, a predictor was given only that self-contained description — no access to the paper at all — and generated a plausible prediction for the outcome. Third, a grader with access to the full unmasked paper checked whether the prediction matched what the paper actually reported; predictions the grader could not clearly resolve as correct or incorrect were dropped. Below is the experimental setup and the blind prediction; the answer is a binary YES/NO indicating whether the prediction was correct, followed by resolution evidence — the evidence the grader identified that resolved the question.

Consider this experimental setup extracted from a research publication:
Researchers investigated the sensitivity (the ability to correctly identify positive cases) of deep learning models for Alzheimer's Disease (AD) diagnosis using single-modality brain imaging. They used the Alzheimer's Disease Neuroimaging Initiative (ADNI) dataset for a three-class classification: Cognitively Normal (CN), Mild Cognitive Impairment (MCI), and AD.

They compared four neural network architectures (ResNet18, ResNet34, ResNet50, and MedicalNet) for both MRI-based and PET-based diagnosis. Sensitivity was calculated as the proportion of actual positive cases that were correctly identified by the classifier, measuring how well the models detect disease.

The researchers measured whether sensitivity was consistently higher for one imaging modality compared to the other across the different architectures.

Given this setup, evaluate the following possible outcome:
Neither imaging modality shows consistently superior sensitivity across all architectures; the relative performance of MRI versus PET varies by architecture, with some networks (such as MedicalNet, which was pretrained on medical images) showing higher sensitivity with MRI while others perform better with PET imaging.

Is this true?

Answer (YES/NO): NO